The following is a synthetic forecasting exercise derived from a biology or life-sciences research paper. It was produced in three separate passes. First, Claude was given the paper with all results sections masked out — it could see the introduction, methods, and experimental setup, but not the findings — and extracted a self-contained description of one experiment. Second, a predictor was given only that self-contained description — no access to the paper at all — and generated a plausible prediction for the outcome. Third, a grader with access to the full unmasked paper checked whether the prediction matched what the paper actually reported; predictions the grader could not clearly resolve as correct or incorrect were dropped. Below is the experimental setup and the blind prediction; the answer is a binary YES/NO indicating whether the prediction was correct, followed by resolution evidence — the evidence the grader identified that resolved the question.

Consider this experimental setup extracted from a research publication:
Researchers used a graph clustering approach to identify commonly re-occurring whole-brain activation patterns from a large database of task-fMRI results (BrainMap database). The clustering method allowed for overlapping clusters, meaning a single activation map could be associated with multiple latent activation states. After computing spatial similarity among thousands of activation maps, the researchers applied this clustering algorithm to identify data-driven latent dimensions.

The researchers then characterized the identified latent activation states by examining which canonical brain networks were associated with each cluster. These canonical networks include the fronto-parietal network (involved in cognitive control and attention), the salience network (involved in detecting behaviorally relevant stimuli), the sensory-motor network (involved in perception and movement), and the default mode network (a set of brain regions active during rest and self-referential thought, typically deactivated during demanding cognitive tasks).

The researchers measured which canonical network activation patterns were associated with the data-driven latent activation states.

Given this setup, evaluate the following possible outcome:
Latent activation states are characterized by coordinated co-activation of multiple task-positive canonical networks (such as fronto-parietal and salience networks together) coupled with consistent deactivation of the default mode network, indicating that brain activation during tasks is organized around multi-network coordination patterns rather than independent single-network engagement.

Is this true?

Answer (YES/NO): NO